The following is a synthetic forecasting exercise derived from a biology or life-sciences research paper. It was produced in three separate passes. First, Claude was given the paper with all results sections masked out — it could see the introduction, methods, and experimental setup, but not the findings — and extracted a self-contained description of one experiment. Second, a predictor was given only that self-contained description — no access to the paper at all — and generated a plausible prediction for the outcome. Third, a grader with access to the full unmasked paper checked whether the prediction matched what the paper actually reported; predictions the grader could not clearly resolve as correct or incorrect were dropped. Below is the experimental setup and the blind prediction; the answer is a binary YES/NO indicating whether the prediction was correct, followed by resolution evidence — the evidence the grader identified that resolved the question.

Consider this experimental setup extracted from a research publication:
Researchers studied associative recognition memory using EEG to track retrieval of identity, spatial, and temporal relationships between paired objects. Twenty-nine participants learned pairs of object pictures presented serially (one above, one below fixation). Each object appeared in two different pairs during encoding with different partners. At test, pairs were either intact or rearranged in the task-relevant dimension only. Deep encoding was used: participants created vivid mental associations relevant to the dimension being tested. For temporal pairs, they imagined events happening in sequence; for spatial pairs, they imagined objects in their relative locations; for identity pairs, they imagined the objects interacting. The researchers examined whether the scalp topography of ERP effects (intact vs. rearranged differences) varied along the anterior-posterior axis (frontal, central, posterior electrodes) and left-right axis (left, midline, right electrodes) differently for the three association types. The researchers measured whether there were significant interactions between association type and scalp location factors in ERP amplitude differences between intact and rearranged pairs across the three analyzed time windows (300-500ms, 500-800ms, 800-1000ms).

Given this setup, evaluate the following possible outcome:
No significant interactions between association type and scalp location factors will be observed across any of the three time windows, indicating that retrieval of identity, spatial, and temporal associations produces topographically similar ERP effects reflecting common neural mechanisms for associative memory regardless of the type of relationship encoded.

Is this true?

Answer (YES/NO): NO